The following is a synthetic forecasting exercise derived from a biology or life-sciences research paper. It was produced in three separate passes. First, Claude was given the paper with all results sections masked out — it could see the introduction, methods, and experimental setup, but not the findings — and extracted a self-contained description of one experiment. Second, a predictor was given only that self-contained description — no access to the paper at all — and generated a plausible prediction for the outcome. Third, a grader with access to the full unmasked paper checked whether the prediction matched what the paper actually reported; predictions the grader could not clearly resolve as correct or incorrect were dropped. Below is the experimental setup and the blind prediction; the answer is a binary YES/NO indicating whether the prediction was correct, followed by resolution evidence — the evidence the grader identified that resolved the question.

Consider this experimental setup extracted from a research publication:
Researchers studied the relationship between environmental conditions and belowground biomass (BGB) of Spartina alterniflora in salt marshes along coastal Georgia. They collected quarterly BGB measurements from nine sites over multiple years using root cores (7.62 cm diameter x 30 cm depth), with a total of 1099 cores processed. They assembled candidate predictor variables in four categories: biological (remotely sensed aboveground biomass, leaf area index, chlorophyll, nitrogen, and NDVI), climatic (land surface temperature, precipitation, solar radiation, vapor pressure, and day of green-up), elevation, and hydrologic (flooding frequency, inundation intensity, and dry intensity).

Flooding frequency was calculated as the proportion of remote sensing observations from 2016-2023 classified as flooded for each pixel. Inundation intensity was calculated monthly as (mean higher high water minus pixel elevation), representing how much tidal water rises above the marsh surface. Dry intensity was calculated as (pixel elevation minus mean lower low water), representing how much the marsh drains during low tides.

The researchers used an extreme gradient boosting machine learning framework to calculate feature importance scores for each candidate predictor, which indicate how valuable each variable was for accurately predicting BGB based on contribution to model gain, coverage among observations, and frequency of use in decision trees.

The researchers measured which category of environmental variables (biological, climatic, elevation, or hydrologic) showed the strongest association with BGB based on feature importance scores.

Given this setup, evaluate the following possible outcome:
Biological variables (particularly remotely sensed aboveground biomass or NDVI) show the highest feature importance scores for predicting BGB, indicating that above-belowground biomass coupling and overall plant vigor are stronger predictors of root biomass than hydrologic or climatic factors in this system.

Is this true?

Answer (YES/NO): NO